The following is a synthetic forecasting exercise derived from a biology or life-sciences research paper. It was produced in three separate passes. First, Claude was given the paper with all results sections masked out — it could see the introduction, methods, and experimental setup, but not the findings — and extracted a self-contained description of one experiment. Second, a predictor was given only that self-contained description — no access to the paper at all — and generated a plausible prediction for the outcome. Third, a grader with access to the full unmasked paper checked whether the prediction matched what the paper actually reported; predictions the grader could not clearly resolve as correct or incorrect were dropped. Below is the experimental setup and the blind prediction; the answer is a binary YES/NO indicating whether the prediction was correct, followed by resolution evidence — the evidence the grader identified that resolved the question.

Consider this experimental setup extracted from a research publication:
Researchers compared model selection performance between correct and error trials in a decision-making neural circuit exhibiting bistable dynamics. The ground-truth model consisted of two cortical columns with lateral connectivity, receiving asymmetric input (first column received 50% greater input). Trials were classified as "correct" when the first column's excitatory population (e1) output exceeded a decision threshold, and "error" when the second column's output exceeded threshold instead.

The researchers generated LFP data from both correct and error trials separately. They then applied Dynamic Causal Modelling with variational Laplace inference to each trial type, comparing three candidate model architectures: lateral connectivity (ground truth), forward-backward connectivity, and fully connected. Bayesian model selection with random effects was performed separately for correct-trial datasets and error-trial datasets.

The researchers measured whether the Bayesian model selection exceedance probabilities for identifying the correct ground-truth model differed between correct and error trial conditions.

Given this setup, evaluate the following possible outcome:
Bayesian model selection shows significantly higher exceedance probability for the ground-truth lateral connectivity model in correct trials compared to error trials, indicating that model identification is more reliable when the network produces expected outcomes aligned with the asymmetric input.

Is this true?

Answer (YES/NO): NO